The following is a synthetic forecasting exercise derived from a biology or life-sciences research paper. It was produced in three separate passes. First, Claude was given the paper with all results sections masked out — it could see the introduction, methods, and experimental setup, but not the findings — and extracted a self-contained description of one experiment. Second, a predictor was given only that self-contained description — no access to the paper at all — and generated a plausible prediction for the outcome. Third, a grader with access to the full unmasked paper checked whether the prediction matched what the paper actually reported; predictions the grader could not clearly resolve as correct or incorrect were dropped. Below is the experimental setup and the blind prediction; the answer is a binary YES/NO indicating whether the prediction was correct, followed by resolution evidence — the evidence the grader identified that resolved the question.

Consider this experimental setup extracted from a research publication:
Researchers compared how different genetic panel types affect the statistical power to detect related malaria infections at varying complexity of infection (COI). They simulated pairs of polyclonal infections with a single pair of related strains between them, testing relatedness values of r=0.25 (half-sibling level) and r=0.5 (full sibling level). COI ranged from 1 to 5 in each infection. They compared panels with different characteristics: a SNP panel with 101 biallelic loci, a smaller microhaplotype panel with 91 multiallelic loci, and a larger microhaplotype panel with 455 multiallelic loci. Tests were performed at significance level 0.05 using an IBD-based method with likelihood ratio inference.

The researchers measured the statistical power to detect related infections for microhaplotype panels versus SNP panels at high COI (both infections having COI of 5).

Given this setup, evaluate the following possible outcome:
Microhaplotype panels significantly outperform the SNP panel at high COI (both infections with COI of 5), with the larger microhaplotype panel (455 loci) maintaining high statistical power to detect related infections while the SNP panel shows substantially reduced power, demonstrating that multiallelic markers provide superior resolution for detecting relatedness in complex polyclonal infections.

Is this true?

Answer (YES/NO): YES